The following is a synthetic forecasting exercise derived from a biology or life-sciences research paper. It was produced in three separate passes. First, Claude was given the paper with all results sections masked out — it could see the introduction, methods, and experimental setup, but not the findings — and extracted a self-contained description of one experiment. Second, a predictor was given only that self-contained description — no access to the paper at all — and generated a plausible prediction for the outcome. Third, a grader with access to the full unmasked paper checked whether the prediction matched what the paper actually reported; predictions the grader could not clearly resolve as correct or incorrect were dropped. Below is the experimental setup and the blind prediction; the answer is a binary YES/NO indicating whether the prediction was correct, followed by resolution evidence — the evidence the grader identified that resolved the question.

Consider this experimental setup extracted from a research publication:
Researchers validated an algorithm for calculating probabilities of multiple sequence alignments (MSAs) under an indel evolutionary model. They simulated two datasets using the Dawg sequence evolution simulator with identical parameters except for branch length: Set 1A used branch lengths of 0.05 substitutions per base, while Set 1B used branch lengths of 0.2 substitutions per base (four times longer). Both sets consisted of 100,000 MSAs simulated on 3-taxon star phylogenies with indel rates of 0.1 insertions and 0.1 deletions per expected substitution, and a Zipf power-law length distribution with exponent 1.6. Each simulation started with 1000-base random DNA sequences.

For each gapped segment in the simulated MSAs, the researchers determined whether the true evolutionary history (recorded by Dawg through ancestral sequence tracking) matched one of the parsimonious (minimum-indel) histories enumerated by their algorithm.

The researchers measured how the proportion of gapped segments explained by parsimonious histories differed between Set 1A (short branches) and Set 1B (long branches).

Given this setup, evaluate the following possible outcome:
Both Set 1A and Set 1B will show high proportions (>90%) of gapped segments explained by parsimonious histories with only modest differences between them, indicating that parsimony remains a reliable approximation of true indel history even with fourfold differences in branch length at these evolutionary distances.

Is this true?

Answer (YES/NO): YES